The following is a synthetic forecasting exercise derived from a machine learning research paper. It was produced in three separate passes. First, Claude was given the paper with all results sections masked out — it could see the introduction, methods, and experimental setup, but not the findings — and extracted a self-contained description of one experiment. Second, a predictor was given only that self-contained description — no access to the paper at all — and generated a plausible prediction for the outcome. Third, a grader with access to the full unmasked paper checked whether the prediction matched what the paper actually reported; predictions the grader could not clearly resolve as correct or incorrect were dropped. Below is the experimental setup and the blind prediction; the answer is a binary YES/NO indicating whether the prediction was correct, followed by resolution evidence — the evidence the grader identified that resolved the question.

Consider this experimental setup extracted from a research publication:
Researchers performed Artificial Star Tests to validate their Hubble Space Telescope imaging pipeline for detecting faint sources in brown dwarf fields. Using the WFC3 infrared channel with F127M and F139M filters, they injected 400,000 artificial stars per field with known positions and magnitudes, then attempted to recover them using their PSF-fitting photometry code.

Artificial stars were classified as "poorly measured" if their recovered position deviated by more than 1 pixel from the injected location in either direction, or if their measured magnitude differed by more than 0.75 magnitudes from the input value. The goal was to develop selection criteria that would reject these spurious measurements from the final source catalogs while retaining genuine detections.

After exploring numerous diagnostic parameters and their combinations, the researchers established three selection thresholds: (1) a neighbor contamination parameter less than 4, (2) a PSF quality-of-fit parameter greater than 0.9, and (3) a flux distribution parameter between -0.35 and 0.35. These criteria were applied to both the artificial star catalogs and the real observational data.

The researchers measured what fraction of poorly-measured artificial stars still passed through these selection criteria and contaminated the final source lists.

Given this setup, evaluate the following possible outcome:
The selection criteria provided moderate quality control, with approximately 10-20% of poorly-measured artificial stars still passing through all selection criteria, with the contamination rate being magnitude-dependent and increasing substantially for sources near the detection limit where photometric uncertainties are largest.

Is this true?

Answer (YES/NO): NO